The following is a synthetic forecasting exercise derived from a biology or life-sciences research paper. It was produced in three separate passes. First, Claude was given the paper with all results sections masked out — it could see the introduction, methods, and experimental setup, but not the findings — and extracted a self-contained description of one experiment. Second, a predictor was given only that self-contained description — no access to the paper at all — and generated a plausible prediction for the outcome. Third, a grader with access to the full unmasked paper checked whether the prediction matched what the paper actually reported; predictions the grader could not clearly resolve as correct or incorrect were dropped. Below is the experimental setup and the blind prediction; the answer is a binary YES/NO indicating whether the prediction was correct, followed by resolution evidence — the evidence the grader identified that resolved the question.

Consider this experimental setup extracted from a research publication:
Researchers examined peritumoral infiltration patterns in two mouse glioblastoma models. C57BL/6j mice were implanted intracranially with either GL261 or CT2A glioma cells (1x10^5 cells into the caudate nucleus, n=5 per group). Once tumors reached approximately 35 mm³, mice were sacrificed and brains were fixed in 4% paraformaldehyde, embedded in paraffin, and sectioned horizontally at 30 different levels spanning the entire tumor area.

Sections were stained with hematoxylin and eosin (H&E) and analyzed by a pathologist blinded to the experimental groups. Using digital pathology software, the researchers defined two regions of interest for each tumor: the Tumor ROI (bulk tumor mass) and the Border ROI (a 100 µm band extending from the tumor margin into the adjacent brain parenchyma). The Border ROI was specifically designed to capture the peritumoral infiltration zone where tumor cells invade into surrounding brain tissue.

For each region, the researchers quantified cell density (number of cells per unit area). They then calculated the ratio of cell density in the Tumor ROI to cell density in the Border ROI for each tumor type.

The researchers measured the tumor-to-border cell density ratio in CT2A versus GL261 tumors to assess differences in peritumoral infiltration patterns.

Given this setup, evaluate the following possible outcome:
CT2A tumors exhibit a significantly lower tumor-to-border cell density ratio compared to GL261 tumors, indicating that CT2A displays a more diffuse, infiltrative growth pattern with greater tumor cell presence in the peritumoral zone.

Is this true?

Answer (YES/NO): NO